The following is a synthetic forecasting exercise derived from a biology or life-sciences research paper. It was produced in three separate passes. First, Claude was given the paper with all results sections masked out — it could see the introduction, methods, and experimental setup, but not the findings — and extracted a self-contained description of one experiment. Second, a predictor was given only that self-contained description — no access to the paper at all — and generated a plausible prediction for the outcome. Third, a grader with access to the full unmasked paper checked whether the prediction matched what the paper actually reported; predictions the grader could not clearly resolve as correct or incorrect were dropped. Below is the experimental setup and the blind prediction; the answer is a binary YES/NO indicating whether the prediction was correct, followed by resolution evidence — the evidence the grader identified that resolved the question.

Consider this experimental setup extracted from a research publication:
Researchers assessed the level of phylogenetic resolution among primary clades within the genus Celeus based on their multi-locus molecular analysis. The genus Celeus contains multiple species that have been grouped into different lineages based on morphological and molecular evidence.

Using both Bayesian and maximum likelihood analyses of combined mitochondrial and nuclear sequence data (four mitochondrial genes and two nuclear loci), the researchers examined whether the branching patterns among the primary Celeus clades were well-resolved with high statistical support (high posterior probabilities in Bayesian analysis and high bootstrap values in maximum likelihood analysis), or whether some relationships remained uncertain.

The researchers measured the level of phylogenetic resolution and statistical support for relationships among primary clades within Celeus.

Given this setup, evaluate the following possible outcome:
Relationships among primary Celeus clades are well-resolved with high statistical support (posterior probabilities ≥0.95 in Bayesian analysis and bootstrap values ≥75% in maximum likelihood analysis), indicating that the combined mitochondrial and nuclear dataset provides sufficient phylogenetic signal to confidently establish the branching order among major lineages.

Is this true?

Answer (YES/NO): NO